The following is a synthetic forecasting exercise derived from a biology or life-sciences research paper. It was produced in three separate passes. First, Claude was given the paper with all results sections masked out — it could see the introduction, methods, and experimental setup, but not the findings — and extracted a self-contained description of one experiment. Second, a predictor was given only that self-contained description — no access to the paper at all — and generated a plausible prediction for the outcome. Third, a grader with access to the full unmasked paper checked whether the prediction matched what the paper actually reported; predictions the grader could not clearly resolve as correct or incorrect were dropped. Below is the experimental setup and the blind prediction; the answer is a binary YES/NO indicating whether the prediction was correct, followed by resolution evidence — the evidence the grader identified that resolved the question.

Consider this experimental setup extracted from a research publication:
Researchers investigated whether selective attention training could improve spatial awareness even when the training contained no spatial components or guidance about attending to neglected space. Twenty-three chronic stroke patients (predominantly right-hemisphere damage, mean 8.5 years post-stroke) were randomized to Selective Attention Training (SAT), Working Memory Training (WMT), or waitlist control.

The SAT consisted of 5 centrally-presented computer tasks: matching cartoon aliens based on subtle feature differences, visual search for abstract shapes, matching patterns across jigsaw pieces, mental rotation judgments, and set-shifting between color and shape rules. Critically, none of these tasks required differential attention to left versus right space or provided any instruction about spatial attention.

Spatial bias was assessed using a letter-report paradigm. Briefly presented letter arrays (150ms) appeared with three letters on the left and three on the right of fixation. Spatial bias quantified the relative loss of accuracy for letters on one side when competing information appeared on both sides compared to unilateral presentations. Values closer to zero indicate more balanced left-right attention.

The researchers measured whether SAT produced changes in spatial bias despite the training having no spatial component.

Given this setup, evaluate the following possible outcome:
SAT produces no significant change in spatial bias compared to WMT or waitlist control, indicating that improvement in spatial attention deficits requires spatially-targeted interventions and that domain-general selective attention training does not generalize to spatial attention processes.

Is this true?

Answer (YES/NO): NO